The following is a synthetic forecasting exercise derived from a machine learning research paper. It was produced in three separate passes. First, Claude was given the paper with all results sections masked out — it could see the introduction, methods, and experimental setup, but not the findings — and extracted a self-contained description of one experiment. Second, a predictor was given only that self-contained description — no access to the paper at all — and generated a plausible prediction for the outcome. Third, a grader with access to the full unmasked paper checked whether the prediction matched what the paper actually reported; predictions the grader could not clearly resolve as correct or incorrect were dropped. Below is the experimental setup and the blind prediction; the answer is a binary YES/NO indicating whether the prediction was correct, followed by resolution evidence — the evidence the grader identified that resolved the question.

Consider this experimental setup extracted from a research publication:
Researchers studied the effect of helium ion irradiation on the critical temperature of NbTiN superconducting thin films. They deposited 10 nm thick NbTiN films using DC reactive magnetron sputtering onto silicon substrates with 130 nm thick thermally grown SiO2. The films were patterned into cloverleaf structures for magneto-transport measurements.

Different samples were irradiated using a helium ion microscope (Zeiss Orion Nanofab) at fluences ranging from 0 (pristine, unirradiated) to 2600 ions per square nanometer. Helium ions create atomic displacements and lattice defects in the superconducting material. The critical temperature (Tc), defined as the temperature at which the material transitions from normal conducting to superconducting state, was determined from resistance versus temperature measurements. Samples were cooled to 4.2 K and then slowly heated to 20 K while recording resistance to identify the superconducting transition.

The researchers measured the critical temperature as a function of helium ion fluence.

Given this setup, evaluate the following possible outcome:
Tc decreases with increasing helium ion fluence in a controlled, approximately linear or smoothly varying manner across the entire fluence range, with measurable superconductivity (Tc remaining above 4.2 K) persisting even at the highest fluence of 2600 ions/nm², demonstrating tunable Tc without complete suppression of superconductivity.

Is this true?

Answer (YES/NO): YES